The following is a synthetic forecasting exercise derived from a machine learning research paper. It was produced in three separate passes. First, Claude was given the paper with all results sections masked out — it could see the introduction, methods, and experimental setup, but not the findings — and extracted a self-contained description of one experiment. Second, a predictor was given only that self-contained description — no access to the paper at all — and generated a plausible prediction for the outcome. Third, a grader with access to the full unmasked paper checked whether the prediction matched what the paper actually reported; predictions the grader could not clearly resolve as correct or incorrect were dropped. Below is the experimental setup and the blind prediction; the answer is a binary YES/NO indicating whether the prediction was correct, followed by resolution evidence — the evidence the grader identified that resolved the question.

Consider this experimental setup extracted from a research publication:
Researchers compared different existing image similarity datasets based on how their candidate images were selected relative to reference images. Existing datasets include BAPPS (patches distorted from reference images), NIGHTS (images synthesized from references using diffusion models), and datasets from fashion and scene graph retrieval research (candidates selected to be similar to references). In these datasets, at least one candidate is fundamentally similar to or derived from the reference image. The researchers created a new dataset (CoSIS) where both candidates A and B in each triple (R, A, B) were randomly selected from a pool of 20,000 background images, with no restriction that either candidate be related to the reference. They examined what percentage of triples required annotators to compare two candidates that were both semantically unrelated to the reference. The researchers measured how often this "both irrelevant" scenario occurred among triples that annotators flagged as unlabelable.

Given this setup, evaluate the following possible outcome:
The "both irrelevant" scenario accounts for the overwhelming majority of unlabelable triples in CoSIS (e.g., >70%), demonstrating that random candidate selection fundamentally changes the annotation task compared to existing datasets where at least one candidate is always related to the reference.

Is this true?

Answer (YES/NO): YES